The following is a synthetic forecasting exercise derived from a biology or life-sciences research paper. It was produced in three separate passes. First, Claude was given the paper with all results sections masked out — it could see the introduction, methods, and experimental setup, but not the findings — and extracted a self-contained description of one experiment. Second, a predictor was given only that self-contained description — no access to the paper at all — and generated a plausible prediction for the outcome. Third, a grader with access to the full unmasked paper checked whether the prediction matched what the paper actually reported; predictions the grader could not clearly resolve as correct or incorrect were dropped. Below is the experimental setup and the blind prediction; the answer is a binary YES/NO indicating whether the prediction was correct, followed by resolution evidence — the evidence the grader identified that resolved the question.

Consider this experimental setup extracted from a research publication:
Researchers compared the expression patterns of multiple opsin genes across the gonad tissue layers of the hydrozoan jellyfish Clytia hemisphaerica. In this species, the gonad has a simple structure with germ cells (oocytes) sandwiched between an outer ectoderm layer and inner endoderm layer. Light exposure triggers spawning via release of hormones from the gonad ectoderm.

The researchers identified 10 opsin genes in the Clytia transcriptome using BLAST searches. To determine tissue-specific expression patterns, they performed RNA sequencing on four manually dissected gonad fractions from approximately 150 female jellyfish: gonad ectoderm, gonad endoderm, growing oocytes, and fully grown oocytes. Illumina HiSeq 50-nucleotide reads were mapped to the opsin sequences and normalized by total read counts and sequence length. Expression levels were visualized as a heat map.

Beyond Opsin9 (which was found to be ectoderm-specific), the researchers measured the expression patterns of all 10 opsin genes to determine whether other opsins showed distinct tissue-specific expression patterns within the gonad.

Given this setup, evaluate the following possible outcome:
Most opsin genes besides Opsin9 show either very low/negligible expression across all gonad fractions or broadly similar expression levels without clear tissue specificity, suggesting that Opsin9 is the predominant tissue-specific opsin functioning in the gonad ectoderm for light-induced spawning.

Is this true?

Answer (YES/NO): YES